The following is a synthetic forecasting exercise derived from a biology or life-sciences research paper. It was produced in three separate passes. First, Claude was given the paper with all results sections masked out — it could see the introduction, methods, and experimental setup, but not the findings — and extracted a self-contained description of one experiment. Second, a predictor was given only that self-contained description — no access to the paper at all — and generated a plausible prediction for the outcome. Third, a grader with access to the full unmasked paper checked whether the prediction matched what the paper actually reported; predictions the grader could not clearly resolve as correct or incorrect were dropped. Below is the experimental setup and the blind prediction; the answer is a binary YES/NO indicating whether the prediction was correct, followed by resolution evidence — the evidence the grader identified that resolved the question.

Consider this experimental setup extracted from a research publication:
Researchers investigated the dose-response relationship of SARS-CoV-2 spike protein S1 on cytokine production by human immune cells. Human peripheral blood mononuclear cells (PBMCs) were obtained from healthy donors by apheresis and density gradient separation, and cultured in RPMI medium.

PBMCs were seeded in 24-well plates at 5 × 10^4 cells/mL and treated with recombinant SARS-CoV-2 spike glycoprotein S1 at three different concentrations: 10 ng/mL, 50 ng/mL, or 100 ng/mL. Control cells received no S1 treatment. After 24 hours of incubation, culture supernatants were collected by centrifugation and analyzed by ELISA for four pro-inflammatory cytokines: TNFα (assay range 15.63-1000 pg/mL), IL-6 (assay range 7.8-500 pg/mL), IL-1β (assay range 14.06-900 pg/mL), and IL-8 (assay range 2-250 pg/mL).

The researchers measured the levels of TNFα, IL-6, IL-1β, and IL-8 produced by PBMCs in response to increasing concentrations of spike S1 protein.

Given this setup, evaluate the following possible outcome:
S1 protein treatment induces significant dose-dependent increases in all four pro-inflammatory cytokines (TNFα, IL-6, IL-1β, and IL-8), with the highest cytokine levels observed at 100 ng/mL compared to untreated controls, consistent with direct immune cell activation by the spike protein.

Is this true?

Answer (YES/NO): YES